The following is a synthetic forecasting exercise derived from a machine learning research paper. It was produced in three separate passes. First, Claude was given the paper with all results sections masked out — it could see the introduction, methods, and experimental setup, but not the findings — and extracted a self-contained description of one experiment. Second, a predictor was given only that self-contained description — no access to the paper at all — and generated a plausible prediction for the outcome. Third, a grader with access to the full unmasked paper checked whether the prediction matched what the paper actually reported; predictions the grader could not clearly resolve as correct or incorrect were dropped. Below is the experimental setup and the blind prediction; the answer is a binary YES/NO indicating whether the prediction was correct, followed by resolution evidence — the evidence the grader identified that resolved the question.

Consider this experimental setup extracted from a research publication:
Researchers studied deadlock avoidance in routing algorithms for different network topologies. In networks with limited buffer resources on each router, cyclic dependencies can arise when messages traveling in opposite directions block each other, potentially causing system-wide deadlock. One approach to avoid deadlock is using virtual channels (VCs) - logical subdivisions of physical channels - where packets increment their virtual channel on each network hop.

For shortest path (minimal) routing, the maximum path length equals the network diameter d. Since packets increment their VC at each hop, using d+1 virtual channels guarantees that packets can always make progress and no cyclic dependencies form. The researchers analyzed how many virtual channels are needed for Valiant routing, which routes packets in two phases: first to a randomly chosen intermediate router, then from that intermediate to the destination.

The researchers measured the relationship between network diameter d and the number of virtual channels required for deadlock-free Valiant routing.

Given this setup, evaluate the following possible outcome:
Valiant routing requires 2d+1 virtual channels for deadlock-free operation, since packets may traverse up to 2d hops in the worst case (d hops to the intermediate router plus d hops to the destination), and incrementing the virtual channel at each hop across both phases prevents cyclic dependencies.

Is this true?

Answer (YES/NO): YES